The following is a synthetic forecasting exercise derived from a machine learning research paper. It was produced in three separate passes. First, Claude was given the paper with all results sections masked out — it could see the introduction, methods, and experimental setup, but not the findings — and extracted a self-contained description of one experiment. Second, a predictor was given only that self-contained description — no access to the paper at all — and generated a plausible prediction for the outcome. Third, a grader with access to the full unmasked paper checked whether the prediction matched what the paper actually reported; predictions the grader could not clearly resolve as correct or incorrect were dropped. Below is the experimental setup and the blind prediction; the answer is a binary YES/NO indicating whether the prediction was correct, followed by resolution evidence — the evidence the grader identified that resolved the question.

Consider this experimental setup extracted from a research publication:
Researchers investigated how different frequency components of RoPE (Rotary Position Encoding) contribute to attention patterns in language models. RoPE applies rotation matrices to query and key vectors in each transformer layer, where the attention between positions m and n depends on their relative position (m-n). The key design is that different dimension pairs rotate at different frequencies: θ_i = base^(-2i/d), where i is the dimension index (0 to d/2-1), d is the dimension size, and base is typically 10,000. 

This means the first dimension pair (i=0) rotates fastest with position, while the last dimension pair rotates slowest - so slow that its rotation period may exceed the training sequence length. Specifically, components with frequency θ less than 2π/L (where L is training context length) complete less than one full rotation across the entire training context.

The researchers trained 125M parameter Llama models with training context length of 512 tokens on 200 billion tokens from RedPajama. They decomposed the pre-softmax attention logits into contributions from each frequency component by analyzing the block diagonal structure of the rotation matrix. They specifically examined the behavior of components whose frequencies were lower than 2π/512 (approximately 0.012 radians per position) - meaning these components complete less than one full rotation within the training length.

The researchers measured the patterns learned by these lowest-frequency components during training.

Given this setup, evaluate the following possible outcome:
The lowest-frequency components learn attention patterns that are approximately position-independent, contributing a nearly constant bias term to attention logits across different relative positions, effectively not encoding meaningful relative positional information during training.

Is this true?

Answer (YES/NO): YES